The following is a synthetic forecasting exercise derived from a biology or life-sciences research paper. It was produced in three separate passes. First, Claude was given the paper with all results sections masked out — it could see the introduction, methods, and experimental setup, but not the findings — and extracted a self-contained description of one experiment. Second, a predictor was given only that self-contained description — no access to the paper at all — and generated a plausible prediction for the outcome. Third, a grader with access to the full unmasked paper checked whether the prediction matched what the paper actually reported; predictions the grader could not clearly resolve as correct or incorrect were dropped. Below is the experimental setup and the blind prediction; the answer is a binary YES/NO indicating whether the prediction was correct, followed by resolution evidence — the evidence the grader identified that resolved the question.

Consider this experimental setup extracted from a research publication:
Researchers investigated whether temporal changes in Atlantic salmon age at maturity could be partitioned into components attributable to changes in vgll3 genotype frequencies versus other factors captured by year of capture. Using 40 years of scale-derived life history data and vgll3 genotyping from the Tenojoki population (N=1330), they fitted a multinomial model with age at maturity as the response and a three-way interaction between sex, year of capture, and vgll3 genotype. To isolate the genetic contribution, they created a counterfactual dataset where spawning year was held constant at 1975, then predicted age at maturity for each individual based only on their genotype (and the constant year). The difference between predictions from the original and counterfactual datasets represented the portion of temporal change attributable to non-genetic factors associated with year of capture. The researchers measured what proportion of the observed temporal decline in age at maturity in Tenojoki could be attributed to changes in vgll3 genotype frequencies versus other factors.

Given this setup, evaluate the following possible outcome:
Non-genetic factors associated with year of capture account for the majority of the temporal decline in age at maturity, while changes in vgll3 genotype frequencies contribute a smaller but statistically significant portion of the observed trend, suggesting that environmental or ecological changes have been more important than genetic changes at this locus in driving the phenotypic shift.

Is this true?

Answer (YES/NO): NO